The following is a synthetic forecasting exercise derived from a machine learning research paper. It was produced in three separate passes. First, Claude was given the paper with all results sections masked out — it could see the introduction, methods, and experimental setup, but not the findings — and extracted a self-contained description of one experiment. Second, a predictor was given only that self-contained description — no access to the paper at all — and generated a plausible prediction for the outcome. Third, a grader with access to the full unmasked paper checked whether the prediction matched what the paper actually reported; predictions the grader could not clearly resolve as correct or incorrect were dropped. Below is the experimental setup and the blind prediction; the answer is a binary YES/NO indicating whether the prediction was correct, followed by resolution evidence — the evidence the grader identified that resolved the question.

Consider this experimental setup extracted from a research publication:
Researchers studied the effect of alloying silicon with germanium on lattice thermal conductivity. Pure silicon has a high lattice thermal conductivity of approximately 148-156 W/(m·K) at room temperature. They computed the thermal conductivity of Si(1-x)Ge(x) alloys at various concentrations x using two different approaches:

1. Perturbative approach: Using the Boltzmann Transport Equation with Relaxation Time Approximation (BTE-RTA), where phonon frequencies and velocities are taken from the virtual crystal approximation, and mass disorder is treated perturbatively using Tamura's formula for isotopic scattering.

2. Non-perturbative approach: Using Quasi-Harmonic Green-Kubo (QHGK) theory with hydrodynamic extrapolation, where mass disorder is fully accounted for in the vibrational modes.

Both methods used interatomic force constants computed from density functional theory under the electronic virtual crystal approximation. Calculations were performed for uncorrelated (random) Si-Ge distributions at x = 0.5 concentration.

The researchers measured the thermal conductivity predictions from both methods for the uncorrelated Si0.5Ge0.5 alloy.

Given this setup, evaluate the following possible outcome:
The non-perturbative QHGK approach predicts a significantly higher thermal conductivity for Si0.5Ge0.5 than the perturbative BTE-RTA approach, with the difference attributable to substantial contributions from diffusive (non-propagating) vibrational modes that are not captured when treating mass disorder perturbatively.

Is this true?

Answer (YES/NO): NO